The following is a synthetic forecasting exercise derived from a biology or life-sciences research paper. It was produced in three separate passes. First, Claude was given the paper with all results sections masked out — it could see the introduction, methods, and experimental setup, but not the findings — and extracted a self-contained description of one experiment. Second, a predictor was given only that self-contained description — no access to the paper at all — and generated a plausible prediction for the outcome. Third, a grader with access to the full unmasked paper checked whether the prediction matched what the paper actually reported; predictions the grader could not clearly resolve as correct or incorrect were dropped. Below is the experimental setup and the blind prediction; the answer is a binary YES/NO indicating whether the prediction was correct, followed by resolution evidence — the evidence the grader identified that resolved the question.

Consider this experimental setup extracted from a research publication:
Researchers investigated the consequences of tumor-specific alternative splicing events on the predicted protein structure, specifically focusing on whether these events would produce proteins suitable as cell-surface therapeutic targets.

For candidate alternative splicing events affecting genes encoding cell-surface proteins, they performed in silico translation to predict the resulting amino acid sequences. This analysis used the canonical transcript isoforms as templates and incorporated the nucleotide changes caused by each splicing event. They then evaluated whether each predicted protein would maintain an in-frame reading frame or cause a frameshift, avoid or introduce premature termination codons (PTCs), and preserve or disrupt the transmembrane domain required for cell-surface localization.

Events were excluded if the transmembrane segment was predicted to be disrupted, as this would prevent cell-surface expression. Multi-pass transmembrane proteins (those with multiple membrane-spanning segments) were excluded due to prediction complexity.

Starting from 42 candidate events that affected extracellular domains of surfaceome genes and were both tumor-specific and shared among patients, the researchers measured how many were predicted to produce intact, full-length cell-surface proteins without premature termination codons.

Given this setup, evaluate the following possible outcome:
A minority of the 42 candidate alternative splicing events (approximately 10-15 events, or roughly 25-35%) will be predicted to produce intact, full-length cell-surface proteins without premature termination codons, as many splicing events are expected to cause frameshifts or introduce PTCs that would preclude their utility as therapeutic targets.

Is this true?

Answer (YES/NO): YES